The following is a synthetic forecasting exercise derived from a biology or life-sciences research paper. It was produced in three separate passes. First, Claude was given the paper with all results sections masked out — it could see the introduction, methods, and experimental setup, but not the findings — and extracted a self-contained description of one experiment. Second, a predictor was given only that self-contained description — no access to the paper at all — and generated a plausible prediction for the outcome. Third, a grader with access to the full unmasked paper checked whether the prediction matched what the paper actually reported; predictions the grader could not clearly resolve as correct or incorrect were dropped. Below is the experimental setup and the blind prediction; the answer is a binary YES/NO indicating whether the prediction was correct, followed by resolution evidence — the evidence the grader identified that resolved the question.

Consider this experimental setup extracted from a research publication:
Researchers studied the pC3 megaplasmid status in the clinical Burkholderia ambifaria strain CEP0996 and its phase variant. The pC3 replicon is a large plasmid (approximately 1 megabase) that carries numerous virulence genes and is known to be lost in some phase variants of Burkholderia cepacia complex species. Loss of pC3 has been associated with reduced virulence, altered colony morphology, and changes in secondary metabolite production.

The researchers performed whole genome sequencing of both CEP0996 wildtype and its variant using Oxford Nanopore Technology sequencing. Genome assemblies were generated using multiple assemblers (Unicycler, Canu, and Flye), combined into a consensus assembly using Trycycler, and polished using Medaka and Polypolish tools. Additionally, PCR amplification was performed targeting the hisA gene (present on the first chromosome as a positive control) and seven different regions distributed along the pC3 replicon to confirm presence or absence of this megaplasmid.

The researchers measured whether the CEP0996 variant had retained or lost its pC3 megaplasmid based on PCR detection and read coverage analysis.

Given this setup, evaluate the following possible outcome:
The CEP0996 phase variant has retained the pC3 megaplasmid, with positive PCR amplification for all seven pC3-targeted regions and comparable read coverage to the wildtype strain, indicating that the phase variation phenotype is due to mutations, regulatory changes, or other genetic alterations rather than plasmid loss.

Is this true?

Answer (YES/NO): NO